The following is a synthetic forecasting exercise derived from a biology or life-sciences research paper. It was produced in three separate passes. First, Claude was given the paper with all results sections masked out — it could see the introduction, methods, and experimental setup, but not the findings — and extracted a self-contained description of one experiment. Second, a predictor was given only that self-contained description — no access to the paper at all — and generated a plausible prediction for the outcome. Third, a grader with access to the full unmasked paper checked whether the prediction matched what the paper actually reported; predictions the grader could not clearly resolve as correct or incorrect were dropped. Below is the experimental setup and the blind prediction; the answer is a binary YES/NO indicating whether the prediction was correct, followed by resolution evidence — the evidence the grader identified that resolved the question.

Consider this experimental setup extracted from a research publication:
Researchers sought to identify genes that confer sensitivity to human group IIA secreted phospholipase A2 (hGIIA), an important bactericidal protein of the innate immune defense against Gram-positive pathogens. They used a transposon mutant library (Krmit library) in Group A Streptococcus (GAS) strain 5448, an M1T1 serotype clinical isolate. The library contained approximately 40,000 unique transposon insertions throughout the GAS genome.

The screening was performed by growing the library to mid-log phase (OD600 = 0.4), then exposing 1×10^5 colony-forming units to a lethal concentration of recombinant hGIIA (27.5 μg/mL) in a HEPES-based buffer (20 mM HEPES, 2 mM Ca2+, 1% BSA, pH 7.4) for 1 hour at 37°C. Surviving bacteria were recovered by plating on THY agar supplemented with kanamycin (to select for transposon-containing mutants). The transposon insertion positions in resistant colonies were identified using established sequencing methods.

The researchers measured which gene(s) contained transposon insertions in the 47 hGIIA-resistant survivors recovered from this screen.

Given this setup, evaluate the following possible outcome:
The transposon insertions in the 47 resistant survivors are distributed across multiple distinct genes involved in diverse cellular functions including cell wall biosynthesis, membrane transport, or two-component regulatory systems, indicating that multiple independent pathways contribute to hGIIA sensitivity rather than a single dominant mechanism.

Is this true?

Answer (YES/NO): NO